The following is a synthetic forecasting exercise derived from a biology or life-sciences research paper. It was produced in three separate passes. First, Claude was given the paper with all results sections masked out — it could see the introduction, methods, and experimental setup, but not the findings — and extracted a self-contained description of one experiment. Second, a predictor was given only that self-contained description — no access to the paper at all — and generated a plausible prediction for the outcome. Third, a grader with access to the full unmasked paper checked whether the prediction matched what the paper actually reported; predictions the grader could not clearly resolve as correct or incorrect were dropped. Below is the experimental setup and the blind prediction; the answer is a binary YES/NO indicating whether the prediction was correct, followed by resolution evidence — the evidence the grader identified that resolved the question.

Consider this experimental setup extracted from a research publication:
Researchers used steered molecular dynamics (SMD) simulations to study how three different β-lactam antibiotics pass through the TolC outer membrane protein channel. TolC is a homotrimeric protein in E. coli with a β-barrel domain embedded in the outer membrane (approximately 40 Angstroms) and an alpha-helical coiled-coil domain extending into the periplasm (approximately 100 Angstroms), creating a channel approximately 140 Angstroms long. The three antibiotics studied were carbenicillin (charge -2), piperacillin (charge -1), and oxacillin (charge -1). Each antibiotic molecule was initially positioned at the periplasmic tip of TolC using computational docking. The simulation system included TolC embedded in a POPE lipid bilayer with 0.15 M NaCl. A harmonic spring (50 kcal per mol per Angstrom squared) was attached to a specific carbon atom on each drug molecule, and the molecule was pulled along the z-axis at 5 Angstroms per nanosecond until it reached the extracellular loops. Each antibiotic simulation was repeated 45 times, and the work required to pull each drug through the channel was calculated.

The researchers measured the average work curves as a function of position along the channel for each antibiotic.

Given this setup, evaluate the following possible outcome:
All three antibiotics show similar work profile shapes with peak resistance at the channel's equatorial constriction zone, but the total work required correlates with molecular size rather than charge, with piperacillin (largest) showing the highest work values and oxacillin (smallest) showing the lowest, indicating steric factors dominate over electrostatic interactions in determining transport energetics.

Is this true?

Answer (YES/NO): NO